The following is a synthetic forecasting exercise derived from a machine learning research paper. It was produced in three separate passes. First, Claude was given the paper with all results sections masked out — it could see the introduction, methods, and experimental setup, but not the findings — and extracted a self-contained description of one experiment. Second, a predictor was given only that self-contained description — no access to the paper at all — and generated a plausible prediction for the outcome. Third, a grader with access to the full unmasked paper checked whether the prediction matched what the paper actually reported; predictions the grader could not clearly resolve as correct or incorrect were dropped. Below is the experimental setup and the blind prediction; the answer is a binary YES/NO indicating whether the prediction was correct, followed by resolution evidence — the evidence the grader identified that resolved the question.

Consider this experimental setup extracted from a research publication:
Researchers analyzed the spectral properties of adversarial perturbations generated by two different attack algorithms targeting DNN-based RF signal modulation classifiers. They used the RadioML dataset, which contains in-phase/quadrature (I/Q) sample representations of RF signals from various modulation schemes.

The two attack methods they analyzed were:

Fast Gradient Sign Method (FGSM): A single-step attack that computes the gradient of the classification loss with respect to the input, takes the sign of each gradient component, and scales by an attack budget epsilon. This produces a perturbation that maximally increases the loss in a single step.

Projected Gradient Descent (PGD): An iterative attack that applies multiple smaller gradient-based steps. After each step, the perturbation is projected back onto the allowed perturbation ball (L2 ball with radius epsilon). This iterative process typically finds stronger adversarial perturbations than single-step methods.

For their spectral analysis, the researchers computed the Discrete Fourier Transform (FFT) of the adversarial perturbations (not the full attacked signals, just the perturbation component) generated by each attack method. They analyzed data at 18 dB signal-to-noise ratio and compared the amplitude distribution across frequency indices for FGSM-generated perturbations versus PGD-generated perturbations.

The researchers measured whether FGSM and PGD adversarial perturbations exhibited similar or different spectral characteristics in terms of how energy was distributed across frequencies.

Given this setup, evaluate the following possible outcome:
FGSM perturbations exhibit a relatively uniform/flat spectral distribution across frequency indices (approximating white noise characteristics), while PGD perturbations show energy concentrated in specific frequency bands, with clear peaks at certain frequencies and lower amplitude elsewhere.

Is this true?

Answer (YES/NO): NO